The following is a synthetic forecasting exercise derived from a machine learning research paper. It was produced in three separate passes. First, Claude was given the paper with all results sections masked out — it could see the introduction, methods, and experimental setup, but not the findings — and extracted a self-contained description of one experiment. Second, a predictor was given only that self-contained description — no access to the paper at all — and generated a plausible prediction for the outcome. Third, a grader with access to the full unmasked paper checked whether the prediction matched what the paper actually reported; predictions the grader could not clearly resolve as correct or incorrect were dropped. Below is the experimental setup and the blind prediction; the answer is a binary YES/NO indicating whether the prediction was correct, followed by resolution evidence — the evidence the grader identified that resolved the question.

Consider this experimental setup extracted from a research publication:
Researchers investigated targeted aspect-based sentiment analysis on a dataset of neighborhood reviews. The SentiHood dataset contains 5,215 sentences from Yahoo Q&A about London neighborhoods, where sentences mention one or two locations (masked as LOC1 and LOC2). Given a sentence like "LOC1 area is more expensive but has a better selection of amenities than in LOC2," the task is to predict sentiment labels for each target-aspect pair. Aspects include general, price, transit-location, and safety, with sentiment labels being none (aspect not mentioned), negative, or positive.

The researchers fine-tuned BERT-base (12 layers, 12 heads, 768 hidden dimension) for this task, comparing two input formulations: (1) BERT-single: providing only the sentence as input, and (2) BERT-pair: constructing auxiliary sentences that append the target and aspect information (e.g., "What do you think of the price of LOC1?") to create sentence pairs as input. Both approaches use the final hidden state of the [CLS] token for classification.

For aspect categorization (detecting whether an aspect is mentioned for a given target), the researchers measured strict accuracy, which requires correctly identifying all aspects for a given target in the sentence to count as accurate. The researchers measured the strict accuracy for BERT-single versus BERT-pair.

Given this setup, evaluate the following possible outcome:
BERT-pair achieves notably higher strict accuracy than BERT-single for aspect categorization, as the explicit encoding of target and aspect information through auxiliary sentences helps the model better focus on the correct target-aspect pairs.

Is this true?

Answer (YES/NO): YES